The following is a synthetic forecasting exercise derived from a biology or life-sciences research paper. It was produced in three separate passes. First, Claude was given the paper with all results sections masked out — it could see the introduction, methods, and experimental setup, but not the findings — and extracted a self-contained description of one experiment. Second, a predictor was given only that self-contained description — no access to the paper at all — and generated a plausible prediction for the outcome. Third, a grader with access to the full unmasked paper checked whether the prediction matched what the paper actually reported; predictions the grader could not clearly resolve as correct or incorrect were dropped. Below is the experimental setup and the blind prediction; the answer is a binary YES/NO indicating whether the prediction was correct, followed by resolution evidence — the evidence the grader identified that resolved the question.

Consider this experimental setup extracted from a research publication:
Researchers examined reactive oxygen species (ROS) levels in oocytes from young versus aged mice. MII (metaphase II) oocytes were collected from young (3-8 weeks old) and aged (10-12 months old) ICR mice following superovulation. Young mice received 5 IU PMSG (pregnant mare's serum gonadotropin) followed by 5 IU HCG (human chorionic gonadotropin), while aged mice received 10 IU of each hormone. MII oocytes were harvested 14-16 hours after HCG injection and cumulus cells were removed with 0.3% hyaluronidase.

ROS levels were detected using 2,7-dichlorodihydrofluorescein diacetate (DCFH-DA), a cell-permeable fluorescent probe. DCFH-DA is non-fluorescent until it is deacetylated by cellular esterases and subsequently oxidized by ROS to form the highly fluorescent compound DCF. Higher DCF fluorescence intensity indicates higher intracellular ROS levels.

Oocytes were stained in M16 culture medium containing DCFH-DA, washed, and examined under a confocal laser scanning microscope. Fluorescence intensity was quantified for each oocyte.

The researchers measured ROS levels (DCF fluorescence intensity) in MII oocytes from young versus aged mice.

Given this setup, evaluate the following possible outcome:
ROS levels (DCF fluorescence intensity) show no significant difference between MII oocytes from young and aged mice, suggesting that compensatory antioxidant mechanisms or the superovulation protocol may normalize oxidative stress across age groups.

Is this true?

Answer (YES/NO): NO